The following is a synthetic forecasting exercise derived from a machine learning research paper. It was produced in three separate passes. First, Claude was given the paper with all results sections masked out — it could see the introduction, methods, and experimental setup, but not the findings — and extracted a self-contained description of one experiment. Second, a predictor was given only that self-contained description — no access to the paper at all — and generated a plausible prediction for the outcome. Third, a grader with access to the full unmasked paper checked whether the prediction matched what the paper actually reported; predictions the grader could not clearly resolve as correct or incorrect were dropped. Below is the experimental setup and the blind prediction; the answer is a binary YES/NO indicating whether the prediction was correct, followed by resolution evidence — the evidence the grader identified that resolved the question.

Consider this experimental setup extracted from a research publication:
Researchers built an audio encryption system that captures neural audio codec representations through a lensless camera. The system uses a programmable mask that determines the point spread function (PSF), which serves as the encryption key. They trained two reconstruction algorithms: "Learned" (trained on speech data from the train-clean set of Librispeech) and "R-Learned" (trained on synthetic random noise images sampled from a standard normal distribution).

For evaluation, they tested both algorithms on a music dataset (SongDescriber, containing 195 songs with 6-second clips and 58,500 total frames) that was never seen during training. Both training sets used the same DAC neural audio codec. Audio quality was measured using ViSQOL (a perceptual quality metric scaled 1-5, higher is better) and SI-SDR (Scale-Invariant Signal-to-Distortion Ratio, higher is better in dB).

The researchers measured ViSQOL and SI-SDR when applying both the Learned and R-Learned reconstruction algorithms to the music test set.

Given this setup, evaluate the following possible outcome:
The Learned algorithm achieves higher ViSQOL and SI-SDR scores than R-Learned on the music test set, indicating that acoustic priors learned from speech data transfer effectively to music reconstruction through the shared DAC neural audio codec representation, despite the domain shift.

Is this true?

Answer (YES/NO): NO